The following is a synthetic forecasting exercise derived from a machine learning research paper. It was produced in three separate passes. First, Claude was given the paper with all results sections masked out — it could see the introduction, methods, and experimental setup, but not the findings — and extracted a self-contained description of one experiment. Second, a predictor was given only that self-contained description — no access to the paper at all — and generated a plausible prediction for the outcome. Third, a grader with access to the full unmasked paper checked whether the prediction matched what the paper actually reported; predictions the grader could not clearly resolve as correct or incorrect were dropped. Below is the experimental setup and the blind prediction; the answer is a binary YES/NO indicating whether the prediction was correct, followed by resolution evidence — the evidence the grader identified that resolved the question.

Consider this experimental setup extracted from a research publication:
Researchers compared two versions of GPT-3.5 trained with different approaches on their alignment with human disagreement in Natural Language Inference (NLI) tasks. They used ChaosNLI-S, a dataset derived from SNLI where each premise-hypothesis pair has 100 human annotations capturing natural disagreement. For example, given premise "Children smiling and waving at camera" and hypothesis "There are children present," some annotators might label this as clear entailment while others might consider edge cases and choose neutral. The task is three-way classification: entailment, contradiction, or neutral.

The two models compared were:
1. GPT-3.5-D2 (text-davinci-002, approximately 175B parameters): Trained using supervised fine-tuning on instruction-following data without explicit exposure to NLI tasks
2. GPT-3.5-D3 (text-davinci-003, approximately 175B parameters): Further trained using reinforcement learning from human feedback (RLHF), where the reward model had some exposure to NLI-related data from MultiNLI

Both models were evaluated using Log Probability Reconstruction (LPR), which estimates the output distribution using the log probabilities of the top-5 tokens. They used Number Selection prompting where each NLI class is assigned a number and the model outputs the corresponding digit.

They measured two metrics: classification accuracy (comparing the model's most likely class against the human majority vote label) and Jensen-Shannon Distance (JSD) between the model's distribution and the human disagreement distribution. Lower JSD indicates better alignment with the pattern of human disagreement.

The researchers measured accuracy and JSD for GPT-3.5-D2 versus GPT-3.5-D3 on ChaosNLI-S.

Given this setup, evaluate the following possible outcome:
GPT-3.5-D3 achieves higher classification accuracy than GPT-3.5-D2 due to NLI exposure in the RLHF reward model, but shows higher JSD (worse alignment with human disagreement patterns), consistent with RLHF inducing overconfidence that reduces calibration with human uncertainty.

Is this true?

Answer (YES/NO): YES